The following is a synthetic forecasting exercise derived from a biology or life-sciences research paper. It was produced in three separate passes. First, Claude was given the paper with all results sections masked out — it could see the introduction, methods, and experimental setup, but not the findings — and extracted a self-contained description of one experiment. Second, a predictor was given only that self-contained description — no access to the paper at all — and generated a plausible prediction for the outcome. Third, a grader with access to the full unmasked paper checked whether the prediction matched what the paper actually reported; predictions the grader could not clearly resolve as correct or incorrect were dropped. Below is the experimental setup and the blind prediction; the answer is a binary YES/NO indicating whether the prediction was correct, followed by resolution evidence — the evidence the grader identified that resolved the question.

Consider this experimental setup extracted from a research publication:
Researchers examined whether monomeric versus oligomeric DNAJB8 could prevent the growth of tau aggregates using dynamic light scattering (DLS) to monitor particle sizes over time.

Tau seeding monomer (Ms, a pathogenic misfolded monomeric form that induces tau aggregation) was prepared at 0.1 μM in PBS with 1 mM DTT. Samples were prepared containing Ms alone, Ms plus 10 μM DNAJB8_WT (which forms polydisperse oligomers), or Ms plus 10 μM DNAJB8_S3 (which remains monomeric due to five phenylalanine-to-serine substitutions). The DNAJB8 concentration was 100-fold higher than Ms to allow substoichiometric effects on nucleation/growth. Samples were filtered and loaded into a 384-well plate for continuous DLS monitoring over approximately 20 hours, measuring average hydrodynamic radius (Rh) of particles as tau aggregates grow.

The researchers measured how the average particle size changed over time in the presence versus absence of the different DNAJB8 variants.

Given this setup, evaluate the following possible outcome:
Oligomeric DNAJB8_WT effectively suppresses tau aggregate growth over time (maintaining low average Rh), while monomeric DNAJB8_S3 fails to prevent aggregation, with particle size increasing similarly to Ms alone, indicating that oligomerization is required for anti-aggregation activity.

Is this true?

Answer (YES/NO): NO